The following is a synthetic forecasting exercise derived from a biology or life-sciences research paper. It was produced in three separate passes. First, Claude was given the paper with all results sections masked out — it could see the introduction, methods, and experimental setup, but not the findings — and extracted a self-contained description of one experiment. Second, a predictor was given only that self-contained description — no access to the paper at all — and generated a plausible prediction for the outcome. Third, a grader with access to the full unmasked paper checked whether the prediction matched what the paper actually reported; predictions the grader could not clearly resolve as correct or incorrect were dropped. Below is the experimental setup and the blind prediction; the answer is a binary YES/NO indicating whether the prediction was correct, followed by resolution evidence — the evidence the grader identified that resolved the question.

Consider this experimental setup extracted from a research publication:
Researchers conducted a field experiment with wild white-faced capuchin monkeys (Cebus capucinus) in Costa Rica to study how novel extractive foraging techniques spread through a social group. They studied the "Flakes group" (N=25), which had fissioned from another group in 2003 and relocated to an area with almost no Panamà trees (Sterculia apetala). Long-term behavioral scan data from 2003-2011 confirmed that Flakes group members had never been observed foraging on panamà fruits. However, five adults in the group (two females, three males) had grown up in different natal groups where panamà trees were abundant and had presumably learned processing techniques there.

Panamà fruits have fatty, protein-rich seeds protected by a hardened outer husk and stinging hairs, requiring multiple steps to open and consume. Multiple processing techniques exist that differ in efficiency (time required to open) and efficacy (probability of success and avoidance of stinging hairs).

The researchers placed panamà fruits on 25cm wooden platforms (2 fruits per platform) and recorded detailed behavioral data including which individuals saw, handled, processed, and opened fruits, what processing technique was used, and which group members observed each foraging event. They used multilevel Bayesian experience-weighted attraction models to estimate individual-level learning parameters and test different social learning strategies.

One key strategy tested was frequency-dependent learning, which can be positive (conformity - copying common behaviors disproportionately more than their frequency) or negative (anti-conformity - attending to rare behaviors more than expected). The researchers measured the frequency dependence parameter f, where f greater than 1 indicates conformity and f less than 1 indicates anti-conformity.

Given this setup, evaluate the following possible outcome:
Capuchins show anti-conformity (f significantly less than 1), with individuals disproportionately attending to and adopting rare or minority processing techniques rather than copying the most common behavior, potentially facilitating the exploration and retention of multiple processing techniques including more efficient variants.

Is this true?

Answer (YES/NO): NO